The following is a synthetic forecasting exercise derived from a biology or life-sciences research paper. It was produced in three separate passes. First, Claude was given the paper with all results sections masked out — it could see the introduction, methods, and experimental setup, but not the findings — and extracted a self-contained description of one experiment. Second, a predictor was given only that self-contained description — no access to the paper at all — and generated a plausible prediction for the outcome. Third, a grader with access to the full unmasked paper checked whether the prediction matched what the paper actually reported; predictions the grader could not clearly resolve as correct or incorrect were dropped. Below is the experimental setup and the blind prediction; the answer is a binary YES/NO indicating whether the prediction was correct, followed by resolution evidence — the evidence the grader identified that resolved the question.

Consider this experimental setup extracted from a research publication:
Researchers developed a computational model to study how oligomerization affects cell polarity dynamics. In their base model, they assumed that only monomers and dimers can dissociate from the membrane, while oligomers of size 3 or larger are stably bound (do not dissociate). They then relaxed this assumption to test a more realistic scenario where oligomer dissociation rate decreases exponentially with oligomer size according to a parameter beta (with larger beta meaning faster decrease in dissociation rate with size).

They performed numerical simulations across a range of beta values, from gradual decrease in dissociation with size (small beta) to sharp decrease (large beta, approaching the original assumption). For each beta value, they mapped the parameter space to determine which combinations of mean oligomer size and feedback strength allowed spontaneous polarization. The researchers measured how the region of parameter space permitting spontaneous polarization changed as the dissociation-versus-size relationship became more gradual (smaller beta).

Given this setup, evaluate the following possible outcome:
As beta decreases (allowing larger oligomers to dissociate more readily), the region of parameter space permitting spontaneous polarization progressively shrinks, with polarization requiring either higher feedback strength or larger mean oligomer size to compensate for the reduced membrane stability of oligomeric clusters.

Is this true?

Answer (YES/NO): NO